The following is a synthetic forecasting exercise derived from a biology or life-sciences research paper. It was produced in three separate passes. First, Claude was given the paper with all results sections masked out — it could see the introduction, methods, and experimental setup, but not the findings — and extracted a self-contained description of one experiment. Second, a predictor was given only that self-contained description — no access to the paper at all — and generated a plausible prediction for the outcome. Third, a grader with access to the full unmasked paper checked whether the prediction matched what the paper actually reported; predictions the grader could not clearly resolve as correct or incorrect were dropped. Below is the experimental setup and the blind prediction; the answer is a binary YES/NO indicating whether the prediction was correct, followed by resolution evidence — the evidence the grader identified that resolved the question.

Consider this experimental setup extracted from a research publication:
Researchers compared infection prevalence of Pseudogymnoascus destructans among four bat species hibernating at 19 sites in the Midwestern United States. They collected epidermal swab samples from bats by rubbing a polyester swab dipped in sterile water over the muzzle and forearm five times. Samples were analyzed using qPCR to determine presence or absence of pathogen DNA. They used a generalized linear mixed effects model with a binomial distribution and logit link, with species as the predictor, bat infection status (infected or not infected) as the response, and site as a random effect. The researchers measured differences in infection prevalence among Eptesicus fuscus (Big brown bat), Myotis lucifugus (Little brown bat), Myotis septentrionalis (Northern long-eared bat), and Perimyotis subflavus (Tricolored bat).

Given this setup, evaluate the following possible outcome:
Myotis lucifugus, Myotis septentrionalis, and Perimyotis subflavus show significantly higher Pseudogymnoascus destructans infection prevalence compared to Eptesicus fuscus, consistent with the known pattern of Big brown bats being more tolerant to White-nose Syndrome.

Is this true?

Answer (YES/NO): NO